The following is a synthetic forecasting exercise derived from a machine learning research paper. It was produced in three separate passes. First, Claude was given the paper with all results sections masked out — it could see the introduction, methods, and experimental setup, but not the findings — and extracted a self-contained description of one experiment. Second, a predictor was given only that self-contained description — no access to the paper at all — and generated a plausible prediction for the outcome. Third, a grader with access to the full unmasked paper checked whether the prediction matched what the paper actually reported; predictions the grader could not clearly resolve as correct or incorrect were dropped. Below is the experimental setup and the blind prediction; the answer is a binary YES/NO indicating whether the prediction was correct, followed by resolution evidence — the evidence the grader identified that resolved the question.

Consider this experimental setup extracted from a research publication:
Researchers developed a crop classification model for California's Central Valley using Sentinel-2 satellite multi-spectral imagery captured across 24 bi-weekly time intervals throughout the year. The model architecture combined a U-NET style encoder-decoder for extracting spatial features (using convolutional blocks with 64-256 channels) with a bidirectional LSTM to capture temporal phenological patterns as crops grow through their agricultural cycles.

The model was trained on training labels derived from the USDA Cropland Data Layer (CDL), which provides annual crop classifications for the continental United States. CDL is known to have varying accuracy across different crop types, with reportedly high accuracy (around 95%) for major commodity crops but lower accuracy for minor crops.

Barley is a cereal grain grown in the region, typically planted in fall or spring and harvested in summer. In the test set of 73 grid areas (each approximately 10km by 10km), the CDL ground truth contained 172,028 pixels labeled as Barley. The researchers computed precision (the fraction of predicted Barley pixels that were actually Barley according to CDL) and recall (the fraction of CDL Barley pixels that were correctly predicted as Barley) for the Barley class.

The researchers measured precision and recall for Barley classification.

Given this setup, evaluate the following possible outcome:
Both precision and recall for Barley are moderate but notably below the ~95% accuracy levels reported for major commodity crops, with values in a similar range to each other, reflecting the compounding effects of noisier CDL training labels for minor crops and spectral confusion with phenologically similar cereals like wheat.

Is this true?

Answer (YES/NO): NO